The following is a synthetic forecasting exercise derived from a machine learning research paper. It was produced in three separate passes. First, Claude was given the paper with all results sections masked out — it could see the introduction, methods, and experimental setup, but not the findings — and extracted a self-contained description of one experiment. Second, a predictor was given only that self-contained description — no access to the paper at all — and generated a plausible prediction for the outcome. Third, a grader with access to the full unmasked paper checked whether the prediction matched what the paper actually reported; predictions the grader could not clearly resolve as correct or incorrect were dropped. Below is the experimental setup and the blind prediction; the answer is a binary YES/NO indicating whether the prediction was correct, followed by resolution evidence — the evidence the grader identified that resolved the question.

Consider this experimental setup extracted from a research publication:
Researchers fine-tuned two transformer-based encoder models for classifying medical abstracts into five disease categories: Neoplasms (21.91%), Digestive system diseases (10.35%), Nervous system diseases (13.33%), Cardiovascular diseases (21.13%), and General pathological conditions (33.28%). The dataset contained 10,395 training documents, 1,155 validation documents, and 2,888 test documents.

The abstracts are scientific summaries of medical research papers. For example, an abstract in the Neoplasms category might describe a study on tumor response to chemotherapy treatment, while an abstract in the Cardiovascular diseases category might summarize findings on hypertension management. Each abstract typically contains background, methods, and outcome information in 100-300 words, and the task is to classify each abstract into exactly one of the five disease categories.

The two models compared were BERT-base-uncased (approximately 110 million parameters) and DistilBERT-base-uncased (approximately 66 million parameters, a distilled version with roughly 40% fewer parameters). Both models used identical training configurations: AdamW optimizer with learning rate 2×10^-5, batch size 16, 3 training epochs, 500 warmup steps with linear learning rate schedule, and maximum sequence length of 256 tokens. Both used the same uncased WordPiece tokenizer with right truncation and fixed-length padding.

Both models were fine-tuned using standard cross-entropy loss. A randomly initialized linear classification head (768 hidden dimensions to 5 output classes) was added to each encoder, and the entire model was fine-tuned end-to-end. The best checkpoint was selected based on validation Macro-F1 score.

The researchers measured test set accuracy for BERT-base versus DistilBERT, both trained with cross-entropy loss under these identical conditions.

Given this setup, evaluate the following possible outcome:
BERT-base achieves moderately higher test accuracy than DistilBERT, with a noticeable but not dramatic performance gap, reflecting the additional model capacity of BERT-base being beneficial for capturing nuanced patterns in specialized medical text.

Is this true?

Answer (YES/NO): NO